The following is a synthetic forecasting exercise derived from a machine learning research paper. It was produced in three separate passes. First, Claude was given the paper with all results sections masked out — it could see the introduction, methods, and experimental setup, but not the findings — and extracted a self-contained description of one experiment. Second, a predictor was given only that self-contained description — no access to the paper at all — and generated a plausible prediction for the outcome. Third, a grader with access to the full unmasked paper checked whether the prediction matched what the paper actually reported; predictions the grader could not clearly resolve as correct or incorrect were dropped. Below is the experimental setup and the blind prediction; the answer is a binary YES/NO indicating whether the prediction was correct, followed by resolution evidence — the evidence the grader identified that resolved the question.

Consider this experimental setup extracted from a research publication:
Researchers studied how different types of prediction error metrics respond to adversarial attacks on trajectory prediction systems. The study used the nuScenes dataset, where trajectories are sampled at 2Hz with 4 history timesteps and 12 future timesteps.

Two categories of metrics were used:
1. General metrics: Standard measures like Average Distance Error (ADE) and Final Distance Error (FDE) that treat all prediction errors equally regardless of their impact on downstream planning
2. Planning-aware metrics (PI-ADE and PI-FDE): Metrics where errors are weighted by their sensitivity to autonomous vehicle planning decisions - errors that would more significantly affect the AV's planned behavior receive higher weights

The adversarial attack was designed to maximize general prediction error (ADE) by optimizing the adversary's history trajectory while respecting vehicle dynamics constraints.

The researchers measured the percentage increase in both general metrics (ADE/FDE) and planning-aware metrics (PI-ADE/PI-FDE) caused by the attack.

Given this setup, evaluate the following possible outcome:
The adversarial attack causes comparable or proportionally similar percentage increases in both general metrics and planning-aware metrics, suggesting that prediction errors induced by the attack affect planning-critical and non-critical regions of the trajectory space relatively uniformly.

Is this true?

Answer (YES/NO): NO